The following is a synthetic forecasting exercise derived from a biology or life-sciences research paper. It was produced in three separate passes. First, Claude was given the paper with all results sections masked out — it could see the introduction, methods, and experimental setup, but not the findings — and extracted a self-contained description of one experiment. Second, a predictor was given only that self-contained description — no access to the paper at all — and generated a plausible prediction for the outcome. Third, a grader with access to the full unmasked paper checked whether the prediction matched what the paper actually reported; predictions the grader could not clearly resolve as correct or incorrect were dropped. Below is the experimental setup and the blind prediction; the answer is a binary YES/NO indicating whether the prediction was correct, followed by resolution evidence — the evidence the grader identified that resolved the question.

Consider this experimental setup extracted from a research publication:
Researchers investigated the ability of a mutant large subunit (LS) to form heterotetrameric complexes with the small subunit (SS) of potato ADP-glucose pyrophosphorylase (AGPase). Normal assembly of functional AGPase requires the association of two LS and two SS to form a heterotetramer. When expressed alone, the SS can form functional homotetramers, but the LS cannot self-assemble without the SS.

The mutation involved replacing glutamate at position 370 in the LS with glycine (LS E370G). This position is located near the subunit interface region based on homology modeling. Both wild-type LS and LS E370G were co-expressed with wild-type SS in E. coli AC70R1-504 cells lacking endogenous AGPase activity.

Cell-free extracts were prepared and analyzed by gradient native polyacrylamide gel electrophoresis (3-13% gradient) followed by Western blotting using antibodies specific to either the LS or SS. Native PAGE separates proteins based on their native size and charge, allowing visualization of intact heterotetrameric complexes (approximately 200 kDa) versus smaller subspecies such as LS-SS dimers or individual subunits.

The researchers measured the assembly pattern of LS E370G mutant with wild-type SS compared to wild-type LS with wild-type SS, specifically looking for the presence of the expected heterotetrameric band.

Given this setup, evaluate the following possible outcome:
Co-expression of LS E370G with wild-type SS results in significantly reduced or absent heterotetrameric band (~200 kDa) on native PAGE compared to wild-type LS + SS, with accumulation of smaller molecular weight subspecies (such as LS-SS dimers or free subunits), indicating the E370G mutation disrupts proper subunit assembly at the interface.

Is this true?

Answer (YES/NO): NO